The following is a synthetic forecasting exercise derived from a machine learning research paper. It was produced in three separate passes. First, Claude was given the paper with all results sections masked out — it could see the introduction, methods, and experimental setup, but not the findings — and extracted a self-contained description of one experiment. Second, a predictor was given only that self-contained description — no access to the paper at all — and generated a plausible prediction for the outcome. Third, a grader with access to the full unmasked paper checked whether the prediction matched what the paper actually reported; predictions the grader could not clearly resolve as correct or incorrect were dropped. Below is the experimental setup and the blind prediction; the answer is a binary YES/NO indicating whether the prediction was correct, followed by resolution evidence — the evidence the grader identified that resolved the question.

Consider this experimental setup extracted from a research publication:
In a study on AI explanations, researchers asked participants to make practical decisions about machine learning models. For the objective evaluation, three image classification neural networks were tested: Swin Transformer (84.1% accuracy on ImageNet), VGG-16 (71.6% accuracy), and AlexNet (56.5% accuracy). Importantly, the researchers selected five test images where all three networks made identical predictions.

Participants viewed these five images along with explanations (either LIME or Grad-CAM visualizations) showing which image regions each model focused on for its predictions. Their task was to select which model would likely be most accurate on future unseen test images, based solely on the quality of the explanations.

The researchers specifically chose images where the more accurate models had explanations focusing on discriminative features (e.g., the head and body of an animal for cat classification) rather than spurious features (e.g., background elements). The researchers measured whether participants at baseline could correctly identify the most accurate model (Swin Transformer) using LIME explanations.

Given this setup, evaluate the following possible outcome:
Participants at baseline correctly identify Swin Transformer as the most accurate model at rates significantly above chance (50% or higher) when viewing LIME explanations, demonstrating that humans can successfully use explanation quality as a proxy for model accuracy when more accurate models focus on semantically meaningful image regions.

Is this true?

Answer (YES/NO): NO